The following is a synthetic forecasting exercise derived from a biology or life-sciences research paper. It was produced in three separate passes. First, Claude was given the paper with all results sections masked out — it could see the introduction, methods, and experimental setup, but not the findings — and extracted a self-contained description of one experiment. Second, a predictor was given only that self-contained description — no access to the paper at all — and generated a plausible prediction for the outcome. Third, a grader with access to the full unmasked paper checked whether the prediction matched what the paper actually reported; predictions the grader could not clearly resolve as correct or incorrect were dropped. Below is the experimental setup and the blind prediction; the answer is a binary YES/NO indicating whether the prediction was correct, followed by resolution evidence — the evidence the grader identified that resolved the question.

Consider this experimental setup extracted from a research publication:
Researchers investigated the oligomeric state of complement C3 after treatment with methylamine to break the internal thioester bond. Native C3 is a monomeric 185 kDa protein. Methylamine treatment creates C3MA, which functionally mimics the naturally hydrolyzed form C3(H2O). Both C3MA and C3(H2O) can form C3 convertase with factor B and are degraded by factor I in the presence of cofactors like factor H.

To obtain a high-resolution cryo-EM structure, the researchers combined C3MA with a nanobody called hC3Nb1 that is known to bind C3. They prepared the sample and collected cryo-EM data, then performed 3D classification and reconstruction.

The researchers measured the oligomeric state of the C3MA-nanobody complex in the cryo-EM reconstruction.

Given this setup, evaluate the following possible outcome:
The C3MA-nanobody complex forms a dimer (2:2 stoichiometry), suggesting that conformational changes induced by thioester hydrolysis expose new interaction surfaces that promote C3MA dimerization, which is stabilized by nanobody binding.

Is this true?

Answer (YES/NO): NO